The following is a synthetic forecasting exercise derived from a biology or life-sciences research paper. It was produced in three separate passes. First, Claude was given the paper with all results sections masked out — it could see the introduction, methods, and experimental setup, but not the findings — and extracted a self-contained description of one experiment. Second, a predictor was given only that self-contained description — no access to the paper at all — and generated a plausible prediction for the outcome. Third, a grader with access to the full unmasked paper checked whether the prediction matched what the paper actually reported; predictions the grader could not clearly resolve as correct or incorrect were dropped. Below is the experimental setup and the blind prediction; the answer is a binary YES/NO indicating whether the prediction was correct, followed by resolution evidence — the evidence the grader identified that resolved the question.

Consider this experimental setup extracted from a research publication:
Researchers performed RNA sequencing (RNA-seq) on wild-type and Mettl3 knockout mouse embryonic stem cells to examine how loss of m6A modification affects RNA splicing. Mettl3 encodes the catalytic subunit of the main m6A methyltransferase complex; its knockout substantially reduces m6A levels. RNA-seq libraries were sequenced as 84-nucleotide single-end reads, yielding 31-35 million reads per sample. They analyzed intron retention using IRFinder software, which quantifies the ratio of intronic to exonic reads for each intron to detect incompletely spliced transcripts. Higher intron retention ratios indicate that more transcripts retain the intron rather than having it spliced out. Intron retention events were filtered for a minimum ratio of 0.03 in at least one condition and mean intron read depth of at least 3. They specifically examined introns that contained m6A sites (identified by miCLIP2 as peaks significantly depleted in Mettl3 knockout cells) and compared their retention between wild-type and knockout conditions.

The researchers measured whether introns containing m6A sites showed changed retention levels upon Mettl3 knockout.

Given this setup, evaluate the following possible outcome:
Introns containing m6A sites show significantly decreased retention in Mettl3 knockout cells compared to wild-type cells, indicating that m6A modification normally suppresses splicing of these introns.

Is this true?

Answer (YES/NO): YES